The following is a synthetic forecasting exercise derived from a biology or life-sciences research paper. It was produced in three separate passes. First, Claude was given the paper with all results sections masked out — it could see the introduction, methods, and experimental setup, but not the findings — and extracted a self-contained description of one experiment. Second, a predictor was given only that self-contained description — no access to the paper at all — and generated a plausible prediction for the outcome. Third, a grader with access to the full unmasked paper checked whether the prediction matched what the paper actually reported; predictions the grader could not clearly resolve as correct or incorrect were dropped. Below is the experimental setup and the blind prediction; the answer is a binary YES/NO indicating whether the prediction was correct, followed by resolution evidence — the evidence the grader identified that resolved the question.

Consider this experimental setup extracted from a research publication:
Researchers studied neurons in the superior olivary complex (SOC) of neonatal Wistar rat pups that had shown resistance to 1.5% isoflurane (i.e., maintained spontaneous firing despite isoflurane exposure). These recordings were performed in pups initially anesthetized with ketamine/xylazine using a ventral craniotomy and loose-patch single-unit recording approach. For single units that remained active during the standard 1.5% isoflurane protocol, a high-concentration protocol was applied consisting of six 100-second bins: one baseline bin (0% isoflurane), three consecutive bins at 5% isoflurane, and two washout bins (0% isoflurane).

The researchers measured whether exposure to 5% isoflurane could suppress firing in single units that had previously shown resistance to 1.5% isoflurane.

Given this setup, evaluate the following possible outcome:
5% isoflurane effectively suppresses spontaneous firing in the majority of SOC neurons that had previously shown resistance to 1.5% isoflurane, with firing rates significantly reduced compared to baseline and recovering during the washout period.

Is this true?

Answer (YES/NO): NO